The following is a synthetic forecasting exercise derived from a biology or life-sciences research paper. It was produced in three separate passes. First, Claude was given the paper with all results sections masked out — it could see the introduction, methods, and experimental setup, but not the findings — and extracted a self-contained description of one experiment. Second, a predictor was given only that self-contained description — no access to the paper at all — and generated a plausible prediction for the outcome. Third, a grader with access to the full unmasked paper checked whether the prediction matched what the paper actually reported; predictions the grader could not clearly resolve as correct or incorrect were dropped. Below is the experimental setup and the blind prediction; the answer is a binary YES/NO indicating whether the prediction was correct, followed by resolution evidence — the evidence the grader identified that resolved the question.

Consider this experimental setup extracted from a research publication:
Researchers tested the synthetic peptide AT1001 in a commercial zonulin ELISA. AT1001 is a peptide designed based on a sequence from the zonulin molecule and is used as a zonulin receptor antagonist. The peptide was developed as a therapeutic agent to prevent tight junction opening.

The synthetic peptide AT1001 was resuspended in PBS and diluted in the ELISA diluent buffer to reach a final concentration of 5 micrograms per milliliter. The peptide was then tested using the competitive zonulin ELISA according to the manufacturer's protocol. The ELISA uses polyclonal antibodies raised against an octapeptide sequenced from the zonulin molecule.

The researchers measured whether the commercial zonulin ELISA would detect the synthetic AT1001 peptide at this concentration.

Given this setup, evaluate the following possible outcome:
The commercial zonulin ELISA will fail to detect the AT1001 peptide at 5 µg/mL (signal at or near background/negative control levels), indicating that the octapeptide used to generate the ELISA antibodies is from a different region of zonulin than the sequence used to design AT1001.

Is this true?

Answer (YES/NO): NO